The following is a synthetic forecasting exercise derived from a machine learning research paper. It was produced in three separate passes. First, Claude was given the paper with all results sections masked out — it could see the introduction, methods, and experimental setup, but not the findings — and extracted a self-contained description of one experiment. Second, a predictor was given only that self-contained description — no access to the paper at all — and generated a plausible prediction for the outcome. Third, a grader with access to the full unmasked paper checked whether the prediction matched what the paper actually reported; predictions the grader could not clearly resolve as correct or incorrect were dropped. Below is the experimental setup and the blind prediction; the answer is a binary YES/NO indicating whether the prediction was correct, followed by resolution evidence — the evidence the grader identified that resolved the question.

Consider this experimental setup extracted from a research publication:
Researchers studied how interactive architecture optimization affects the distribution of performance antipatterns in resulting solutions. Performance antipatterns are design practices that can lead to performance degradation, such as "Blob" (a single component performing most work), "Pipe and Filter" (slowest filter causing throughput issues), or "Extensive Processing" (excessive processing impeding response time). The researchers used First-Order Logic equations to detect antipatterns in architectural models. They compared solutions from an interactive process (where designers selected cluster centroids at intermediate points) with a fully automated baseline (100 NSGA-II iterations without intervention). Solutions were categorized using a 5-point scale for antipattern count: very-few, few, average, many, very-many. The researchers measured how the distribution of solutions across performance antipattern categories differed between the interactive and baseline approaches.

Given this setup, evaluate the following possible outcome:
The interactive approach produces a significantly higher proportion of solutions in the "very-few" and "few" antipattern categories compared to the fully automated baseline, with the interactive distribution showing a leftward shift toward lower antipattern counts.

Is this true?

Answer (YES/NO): YES